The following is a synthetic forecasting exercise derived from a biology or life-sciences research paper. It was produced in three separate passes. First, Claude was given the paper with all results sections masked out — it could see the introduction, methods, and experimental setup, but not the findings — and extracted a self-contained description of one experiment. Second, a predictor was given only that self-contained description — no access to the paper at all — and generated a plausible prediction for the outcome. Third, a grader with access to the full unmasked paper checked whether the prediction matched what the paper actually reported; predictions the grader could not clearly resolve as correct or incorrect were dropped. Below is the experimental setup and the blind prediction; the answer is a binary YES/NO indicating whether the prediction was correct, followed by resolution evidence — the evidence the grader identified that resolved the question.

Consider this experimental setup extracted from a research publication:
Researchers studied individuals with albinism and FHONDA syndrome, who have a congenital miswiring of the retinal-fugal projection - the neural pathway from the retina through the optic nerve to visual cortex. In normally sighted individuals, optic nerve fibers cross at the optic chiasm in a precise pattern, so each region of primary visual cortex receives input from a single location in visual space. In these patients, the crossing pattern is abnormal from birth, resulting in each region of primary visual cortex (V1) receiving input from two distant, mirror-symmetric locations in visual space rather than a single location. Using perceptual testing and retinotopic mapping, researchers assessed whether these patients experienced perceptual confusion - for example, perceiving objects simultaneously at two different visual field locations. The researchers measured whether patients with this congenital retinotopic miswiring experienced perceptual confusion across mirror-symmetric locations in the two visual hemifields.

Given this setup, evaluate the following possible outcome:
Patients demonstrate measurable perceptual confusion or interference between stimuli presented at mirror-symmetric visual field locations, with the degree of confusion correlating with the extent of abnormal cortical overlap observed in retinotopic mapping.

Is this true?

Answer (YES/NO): NO